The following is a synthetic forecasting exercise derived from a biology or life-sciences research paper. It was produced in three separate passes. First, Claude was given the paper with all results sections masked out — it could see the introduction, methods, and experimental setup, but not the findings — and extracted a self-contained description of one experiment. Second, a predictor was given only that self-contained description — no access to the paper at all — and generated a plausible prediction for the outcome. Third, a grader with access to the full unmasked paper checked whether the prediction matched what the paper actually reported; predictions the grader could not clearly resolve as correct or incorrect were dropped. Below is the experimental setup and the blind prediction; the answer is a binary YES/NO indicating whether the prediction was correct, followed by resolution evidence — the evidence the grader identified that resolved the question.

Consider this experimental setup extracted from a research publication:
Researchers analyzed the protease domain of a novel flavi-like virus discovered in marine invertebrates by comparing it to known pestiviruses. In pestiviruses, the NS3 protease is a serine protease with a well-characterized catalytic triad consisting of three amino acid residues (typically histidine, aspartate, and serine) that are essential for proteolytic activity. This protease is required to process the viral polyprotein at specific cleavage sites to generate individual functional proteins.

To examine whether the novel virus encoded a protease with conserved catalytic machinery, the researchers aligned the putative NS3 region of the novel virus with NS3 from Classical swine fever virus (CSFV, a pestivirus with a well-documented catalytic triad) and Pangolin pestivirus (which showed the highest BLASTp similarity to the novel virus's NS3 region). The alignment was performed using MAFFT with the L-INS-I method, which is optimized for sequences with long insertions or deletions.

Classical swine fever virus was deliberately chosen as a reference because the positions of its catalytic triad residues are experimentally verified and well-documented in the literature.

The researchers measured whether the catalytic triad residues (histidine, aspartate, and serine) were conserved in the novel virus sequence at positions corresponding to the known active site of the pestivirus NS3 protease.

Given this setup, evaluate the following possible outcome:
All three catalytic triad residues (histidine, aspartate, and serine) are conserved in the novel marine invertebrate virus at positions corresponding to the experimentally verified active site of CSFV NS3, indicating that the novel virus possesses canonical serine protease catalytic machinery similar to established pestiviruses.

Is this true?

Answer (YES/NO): YES